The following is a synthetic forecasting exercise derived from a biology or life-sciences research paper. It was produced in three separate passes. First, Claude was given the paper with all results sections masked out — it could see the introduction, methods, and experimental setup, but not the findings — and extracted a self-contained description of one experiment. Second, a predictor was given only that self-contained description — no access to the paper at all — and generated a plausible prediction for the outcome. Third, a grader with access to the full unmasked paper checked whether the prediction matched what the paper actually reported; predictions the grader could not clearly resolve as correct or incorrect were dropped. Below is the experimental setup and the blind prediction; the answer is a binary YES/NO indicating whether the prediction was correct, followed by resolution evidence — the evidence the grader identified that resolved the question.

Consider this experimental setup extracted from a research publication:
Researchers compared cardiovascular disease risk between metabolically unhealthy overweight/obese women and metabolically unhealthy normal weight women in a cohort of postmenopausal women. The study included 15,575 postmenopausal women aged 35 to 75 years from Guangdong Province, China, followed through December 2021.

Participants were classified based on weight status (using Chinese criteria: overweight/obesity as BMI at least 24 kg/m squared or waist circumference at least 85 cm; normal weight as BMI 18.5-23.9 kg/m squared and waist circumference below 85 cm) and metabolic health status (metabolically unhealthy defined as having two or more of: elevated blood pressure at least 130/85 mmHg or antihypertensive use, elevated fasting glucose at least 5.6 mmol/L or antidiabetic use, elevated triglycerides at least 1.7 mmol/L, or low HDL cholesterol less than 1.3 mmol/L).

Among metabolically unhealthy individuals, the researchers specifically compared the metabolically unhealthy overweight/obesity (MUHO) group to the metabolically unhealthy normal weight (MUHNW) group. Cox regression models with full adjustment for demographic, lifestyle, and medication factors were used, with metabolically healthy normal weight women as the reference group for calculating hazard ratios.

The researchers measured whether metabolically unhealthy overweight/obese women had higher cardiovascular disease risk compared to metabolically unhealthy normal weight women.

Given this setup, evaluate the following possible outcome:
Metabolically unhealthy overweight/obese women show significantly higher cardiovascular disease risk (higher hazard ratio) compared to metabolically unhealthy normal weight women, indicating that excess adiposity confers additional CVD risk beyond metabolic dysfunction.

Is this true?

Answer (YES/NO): NO